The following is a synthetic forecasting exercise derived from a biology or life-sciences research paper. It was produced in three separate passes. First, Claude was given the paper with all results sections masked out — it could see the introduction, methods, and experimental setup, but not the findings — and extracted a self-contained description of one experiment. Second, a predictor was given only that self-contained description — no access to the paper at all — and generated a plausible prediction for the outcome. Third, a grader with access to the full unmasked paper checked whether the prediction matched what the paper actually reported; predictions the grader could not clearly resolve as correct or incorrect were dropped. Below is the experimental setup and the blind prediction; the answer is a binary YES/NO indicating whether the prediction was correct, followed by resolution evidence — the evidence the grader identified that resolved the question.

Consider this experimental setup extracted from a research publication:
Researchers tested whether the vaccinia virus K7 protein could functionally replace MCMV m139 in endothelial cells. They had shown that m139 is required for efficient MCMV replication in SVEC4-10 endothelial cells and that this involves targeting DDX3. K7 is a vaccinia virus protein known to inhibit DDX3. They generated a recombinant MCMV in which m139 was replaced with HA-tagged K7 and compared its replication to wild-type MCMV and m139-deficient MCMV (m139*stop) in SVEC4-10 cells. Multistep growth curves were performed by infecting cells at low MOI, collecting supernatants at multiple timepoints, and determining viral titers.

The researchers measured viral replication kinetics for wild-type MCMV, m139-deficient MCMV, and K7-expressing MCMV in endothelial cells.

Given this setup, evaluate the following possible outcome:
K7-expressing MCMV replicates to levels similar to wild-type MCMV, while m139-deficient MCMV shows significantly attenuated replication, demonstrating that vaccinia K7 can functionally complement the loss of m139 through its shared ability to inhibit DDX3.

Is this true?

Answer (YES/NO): NO